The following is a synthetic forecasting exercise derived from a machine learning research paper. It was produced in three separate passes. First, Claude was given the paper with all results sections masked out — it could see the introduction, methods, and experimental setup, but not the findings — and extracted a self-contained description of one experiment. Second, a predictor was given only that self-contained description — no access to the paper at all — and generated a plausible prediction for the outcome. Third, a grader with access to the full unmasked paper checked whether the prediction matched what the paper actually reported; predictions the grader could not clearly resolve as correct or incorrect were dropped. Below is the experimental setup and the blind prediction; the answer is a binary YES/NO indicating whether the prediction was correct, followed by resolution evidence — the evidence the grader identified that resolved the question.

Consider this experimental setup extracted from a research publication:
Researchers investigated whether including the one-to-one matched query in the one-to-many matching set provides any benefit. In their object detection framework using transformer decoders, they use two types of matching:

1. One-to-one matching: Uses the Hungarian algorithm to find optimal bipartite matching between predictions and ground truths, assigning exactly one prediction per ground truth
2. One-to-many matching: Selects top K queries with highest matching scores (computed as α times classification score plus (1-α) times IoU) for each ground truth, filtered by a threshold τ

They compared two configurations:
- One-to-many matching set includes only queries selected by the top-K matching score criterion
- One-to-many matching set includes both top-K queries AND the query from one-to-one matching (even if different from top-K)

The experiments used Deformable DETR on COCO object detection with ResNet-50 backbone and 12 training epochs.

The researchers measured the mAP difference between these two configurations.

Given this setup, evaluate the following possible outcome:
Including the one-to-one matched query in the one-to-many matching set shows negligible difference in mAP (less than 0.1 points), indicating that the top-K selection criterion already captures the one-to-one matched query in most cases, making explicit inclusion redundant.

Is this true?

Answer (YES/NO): NO